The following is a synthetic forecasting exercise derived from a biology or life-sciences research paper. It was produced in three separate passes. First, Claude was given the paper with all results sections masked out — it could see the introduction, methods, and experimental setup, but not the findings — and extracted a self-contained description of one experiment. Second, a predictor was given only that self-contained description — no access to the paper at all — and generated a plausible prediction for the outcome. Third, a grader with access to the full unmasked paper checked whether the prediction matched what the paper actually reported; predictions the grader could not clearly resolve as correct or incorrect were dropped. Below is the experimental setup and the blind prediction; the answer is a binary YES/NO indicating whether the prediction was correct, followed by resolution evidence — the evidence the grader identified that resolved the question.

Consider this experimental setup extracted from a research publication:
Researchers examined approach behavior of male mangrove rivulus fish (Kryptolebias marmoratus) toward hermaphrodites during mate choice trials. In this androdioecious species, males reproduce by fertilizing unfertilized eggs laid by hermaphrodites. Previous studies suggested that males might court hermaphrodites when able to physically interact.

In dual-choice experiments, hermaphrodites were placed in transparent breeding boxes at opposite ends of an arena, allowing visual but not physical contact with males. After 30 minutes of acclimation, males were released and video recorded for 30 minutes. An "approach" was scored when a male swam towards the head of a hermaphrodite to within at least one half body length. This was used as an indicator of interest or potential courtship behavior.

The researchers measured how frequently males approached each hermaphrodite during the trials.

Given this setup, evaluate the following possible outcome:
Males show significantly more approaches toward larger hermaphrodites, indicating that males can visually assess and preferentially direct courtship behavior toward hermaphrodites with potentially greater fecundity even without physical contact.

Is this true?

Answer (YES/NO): NO